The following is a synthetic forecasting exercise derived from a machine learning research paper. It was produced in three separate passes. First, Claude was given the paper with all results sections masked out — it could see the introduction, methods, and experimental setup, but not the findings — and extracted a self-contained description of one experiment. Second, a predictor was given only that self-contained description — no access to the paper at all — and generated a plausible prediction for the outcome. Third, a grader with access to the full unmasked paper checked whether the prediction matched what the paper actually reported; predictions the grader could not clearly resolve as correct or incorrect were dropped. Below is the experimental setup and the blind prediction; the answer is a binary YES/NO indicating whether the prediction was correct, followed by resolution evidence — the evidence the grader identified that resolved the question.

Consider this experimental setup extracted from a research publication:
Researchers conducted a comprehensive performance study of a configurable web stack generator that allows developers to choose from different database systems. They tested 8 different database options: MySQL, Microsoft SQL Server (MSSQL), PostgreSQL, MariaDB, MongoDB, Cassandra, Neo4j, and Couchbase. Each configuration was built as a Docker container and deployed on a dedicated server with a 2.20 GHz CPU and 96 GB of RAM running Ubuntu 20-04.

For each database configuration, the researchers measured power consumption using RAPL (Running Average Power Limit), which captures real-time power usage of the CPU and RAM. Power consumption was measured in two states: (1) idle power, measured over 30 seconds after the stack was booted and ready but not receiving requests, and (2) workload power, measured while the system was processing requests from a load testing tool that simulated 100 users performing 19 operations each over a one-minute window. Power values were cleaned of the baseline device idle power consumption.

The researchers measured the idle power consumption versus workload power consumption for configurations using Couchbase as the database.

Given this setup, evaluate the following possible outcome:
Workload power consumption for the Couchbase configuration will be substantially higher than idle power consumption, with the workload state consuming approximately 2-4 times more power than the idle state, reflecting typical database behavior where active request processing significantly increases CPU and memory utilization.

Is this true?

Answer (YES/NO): NO